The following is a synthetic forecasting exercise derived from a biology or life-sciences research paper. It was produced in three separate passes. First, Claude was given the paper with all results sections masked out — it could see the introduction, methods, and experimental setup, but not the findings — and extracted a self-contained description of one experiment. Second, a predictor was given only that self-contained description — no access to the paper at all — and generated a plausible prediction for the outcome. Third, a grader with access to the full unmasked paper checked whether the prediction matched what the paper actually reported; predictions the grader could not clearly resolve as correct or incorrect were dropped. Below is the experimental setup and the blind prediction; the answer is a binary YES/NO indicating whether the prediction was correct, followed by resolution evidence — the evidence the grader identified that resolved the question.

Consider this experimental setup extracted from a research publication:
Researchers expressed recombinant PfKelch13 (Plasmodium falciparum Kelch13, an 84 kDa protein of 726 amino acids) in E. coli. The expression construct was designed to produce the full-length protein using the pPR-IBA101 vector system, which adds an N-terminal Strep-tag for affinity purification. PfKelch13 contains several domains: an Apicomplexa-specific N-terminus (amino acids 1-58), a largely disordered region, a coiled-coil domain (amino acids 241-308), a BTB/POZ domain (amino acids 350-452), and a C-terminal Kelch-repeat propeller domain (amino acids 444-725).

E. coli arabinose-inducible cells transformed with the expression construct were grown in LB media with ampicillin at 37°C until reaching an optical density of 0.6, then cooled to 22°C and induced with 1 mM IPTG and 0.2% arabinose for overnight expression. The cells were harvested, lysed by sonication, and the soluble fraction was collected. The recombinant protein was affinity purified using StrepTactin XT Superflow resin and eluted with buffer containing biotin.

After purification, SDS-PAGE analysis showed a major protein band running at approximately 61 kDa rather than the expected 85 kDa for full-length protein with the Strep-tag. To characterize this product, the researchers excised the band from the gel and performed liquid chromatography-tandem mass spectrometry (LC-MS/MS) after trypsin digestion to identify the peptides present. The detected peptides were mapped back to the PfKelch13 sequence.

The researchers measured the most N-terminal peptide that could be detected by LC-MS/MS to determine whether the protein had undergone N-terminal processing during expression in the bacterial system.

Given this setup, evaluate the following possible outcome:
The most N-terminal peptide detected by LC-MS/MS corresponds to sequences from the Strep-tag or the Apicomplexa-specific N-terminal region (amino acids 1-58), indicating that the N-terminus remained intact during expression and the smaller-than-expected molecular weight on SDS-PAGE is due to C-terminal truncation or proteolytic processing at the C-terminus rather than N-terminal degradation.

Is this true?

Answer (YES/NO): NO